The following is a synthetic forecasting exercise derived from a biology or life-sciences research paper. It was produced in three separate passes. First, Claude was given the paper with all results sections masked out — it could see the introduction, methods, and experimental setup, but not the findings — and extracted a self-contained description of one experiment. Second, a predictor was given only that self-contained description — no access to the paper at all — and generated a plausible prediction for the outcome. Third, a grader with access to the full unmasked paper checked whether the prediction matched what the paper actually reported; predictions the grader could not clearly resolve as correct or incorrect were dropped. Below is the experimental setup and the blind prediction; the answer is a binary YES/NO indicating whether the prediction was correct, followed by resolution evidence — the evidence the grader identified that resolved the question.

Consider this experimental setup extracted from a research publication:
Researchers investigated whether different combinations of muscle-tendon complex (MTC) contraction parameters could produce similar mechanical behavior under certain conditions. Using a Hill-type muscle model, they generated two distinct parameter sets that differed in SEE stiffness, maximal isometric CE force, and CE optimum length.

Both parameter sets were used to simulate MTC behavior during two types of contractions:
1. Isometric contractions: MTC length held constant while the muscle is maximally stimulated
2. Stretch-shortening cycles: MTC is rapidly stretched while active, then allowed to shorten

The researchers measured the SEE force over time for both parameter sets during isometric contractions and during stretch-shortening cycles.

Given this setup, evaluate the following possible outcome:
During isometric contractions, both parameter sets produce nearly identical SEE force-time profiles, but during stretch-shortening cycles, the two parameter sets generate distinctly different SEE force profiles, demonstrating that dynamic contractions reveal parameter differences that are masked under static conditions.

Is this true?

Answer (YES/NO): YES